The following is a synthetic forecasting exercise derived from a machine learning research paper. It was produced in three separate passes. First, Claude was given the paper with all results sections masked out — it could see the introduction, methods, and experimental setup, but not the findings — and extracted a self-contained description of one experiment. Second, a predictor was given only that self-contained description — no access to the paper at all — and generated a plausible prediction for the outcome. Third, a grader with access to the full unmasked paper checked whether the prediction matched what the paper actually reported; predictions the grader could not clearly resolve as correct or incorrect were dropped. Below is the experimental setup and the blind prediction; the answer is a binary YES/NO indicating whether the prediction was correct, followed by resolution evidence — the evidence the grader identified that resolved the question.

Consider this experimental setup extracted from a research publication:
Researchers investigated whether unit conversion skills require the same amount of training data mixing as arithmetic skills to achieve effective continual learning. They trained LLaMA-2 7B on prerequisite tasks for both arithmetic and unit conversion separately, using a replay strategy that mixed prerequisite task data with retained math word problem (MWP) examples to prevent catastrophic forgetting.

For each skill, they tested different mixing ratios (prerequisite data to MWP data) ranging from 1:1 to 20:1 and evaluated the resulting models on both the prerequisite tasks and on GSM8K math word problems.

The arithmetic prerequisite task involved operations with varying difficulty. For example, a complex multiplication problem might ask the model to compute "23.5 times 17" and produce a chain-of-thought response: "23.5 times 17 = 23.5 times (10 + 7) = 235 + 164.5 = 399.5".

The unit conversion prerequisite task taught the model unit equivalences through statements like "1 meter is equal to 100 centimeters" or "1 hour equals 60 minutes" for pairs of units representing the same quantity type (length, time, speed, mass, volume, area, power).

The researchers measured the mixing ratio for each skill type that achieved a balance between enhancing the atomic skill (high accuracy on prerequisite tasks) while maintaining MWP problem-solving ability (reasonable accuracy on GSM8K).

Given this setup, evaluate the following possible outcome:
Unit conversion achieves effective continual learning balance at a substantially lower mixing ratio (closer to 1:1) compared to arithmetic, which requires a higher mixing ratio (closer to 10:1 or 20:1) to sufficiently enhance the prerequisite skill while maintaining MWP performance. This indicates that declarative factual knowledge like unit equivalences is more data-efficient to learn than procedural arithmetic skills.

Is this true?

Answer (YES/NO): YES